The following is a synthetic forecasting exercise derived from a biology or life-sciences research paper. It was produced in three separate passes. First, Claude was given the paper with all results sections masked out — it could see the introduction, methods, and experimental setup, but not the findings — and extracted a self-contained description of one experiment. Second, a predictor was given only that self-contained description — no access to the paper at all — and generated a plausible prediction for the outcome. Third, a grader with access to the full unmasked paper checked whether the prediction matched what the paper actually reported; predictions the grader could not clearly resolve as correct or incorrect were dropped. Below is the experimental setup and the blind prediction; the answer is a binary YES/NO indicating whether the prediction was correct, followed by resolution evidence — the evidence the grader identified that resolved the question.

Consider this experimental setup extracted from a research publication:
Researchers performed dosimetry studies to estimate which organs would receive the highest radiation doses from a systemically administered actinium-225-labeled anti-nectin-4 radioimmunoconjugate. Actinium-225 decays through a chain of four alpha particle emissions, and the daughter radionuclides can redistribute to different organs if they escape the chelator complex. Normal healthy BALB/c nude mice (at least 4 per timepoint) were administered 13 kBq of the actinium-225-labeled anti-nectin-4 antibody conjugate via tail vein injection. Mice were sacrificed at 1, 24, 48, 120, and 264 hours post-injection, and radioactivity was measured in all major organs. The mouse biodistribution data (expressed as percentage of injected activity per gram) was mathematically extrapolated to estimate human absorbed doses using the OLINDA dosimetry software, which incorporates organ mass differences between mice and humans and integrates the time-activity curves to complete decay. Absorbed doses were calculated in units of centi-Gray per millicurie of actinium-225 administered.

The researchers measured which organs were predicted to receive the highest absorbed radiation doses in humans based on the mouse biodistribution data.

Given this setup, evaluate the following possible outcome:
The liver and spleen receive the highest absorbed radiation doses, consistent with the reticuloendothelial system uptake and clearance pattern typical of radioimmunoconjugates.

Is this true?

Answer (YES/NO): NO